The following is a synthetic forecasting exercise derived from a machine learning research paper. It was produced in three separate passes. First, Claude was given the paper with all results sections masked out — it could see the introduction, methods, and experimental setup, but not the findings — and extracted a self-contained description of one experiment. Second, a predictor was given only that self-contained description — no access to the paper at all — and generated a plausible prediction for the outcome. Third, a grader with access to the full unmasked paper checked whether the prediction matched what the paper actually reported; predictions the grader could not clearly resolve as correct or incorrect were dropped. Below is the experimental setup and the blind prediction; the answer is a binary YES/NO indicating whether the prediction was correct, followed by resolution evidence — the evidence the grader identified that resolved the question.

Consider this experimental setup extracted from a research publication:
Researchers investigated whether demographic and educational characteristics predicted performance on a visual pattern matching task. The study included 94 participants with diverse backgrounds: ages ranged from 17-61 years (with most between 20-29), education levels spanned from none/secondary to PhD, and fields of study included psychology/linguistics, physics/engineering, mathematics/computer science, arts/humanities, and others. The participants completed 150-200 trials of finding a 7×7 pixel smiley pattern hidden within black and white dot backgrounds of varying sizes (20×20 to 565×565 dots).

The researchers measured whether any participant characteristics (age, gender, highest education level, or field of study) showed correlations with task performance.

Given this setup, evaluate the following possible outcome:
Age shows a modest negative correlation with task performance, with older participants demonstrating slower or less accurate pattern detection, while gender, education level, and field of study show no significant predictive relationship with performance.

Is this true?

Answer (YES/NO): NO